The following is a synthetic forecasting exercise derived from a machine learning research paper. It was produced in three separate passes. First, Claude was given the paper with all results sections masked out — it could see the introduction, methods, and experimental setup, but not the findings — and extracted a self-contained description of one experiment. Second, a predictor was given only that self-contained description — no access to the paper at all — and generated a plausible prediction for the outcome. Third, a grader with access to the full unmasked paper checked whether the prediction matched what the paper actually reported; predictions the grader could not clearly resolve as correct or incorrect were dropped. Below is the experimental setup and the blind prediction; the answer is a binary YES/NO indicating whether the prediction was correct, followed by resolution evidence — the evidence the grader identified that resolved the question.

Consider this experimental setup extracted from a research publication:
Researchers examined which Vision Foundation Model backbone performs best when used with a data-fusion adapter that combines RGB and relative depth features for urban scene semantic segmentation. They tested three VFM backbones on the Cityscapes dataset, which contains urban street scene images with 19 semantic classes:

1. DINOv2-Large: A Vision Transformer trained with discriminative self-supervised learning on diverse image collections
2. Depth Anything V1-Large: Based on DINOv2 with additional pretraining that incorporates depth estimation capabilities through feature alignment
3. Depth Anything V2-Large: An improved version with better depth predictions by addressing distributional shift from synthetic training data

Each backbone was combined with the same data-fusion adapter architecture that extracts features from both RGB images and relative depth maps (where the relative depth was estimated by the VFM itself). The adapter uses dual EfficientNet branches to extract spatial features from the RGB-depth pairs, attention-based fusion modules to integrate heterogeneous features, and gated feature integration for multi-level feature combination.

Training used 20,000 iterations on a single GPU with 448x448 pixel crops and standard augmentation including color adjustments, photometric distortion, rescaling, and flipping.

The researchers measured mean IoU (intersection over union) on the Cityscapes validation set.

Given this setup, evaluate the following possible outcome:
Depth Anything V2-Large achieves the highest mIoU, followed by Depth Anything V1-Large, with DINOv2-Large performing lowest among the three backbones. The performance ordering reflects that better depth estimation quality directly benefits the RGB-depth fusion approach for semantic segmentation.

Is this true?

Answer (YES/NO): NO